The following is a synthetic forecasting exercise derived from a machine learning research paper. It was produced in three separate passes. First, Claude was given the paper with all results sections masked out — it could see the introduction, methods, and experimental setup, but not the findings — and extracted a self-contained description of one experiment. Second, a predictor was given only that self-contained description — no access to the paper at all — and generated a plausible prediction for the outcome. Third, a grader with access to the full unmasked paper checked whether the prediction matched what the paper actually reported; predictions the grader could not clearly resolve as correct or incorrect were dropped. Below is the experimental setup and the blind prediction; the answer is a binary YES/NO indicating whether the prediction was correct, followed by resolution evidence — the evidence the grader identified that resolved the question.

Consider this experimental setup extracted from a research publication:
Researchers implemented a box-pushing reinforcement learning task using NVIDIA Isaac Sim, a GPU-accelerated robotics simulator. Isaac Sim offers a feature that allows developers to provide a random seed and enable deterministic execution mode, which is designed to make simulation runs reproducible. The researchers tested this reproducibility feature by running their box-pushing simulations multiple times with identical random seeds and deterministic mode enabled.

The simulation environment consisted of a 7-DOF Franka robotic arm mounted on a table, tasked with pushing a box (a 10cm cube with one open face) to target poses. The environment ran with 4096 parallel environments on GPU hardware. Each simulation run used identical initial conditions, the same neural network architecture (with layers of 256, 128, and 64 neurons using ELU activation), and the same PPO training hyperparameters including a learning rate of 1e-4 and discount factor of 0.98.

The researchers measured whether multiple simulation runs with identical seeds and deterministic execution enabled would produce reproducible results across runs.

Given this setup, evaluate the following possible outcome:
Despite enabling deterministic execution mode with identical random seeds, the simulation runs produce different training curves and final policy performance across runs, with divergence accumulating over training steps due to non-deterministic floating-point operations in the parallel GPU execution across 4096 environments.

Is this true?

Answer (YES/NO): YES